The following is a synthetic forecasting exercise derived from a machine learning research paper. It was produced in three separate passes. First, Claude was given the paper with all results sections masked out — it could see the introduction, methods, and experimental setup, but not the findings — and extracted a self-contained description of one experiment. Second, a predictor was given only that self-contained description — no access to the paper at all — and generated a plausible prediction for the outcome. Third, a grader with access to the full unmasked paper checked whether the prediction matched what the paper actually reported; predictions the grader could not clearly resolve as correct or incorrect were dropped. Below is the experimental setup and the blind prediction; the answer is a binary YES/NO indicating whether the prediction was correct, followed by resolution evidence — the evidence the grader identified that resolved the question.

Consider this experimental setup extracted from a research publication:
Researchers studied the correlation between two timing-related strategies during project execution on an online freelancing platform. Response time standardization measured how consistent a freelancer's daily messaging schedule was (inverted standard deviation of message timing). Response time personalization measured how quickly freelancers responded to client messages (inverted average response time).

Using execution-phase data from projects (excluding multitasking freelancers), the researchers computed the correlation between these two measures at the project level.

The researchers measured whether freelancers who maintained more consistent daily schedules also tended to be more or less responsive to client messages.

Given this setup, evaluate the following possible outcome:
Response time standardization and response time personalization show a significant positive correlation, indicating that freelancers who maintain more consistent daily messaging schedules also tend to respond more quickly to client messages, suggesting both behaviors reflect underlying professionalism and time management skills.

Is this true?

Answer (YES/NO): NO